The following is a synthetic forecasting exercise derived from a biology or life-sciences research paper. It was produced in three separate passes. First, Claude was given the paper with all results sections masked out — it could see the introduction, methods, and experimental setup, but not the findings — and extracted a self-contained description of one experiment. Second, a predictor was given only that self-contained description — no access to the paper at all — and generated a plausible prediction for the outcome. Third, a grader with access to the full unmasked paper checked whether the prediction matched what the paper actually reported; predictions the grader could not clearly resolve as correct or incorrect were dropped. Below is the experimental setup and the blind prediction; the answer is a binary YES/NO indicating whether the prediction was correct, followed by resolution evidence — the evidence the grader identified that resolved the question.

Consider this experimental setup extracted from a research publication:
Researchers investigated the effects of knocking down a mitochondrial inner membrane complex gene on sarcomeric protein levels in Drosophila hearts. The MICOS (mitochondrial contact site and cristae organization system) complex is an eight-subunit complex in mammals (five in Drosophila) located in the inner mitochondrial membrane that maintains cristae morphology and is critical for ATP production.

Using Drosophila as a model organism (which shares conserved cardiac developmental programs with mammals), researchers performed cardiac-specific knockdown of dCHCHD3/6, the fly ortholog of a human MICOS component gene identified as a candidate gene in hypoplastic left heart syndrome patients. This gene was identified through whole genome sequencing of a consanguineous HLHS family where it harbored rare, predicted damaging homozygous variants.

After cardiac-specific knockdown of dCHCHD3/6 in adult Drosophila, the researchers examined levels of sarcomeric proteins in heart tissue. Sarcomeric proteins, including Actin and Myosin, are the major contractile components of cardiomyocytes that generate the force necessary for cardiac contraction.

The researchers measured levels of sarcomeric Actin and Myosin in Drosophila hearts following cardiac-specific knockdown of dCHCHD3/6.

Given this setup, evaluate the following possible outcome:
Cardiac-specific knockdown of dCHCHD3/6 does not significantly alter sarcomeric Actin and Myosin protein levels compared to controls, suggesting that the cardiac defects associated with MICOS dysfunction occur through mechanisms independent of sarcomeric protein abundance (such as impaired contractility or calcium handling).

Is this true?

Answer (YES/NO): NO